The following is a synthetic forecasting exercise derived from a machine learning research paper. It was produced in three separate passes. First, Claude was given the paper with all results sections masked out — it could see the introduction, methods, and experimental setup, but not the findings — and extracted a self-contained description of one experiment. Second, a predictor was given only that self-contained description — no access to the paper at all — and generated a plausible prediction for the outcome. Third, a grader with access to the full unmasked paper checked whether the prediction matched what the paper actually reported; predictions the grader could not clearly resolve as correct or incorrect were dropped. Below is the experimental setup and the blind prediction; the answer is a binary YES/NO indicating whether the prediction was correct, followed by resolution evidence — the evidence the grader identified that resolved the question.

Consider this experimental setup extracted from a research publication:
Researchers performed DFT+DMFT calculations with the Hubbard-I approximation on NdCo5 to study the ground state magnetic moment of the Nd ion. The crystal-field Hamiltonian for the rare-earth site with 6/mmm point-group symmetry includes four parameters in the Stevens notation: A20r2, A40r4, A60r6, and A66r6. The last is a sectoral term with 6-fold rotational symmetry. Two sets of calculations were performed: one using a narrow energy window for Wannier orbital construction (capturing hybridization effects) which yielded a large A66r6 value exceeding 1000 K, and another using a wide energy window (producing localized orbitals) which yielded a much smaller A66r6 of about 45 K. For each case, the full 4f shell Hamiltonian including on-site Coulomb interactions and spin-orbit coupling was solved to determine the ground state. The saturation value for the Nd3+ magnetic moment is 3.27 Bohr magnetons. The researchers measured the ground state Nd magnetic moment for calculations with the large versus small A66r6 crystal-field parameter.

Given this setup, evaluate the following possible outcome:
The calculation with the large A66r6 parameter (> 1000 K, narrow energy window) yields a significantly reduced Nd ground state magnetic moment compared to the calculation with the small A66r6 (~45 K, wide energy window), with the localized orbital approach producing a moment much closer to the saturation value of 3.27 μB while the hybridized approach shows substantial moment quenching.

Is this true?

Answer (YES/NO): YES